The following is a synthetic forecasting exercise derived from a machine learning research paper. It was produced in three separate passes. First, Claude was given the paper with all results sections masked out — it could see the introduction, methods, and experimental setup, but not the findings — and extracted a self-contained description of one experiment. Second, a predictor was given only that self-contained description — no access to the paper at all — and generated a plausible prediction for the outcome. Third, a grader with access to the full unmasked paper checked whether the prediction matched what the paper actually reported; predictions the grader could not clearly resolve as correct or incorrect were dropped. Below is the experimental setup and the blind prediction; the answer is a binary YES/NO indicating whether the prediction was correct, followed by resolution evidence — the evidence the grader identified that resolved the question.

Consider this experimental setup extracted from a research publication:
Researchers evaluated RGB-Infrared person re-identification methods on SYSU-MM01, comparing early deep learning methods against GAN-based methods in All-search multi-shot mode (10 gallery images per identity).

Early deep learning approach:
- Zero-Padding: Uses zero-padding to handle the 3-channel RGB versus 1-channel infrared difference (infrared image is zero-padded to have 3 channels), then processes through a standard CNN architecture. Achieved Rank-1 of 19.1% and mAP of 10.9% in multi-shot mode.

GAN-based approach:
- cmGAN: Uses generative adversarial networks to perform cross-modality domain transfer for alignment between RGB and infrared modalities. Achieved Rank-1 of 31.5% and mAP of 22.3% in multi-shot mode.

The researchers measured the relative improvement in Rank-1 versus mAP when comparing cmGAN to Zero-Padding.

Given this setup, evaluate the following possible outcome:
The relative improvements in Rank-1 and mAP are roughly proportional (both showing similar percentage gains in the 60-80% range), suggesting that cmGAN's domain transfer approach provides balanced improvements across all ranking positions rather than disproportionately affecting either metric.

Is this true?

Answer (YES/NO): NO